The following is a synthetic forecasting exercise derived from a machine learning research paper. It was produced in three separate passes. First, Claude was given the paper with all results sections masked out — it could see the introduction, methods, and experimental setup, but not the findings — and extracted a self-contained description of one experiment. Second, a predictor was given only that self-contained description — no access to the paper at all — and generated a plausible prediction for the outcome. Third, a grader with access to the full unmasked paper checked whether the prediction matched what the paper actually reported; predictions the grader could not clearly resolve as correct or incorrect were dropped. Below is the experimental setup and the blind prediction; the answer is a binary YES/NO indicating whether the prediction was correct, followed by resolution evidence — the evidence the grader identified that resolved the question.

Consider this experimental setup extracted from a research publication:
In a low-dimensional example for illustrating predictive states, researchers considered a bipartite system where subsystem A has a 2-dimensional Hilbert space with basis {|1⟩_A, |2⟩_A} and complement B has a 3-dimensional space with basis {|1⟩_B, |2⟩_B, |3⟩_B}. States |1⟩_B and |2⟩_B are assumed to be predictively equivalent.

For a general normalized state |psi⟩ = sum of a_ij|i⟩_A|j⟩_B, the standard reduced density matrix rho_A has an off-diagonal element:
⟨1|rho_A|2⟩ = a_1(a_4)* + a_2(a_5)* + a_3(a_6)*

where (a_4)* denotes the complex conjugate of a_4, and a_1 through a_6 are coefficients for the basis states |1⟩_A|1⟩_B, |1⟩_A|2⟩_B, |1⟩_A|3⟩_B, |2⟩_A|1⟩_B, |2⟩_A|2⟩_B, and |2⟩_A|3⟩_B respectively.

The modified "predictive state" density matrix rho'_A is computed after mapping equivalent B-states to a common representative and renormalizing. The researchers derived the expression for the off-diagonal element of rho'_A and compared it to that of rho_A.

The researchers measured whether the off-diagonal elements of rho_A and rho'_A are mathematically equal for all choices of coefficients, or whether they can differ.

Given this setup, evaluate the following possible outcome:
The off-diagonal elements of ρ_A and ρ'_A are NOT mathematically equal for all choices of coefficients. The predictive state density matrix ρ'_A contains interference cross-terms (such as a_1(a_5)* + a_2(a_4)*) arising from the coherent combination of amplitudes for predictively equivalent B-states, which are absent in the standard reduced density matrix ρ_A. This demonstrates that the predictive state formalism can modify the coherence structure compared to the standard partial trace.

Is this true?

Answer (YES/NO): YES